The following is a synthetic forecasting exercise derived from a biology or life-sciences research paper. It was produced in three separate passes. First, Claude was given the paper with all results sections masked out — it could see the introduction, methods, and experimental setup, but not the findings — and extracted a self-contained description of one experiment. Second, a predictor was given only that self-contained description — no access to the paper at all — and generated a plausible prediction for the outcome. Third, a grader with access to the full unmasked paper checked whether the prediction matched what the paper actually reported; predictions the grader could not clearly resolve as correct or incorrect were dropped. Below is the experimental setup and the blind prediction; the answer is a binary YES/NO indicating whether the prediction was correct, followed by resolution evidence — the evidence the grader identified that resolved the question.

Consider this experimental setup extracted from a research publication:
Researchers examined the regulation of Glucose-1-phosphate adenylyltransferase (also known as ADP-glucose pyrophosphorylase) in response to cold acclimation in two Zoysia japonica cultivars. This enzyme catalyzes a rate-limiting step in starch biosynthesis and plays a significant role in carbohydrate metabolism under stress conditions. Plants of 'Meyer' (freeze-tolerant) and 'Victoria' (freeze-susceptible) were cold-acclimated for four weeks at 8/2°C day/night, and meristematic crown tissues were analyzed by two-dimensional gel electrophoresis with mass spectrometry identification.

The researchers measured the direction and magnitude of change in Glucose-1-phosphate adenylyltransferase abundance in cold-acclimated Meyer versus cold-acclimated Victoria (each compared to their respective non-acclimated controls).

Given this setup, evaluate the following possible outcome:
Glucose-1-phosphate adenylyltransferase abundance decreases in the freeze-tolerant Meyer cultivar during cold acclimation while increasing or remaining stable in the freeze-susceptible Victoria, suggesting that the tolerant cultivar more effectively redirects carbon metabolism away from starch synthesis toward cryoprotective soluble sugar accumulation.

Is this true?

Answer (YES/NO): NO